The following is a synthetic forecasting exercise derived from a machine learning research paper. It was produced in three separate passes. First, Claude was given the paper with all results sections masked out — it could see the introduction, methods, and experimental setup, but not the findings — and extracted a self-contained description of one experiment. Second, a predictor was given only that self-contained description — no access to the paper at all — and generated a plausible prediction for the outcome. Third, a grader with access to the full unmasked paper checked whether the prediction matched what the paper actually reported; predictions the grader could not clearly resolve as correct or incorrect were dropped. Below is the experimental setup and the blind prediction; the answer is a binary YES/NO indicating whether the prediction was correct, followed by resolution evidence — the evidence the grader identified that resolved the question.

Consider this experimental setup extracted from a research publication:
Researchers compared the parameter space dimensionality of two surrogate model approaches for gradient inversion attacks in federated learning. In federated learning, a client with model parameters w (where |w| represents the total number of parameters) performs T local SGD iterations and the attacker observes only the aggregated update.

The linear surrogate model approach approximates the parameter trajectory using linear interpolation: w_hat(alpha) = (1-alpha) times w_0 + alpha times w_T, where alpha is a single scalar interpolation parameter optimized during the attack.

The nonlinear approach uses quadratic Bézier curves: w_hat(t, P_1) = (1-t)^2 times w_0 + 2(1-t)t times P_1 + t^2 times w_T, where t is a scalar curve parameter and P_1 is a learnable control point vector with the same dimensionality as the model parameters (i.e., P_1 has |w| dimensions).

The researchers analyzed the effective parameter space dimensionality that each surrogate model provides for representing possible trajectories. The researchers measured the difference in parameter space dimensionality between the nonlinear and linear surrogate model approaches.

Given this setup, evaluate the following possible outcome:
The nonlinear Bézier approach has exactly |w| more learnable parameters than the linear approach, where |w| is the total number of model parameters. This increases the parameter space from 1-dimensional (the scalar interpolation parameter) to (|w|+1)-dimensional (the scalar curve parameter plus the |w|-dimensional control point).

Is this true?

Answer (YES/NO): YES